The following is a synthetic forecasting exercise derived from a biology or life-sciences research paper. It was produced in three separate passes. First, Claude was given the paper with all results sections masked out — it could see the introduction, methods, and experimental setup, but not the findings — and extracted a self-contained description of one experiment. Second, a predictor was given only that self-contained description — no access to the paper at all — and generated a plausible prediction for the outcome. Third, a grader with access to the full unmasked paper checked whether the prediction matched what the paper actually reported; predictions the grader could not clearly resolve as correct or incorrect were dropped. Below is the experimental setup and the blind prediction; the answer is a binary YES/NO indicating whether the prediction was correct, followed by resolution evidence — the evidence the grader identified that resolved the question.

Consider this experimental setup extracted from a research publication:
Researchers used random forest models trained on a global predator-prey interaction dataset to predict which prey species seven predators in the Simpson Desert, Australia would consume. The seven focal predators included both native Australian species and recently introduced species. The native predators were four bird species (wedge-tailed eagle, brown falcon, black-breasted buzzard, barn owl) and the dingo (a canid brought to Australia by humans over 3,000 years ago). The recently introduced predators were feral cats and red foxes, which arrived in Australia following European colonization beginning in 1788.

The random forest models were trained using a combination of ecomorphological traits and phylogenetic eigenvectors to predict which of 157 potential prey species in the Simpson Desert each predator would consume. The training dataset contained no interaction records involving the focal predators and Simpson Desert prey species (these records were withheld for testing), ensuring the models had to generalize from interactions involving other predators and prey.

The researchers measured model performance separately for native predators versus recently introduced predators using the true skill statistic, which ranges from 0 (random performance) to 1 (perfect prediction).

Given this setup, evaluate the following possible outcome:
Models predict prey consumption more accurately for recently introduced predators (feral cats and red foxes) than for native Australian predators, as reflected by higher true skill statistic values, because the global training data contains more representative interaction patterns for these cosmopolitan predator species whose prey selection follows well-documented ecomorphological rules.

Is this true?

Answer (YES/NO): YES